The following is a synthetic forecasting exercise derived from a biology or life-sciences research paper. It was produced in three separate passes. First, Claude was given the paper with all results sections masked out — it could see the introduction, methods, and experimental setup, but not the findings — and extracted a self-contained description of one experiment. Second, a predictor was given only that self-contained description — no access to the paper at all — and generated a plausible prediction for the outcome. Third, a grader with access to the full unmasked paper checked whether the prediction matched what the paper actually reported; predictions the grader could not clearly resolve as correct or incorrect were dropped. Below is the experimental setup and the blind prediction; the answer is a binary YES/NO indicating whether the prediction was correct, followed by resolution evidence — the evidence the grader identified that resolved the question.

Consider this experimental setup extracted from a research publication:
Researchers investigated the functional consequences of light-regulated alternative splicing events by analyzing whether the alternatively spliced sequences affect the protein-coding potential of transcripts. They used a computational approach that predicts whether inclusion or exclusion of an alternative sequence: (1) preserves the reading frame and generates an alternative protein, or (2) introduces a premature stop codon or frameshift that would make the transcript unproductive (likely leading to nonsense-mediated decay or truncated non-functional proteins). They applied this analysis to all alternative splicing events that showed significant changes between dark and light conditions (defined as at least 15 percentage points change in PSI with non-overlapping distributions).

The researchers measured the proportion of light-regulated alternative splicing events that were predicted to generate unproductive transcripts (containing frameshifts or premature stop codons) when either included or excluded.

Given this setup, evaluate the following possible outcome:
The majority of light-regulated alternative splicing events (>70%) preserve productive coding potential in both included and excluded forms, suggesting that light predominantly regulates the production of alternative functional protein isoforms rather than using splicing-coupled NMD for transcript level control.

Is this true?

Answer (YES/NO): NO